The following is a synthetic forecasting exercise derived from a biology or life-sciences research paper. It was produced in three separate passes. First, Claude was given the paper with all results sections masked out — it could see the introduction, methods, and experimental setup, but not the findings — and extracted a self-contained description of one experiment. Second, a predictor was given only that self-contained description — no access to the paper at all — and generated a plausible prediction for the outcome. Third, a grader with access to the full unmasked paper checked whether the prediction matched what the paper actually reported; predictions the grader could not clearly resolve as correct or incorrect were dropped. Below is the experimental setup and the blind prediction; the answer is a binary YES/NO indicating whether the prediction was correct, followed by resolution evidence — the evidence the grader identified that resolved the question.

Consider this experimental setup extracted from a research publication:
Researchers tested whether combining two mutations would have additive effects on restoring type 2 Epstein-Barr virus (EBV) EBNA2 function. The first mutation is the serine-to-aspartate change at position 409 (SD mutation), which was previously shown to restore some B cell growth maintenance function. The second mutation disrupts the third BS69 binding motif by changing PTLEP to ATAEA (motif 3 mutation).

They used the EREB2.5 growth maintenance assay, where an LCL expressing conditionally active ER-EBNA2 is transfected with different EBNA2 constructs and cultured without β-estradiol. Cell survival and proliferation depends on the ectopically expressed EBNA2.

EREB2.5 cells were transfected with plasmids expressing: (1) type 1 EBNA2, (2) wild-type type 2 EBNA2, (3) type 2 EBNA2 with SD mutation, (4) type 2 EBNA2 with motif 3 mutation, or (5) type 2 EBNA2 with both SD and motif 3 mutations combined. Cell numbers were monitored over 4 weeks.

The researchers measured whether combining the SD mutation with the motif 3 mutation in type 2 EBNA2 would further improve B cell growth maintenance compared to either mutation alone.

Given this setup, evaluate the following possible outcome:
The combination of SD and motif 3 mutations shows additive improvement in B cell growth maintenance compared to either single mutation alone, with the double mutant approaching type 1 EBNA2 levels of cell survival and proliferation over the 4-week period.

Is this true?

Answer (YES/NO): NO